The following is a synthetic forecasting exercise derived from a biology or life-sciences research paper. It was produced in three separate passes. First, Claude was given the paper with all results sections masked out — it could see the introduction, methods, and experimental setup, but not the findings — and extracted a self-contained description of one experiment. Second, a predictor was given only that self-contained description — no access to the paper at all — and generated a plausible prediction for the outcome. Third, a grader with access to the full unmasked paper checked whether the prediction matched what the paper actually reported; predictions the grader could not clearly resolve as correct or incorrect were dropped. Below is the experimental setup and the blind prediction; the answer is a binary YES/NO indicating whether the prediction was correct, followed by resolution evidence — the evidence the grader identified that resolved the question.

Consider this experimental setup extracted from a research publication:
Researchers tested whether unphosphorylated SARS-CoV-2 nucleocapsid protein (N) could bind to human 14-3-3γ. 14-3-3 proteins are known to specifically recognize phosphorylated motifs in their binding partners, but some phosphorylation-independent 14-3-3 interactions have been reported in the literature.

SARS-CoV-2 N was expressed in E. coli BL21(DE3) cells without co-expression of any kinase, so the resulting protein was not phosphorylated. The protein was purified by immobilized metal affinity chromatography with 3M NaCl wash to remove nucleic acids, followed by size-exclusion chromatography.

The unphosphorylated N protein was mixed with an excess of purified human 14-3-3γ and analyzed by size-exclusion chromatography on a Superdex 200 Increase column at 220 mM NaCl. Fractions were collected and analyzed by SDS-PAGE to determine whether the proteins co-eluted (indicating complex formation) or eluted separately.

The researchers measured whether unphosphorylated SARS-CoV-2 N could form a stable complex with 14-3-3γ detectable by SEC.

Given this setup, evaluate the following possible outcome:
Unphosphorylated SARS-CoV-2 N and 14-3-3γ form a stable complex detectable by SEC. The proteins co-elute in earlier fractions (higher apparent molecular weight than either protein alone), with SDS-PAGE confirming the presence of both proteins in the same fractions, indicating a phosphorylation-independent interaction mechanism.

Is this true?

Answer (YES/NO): NO